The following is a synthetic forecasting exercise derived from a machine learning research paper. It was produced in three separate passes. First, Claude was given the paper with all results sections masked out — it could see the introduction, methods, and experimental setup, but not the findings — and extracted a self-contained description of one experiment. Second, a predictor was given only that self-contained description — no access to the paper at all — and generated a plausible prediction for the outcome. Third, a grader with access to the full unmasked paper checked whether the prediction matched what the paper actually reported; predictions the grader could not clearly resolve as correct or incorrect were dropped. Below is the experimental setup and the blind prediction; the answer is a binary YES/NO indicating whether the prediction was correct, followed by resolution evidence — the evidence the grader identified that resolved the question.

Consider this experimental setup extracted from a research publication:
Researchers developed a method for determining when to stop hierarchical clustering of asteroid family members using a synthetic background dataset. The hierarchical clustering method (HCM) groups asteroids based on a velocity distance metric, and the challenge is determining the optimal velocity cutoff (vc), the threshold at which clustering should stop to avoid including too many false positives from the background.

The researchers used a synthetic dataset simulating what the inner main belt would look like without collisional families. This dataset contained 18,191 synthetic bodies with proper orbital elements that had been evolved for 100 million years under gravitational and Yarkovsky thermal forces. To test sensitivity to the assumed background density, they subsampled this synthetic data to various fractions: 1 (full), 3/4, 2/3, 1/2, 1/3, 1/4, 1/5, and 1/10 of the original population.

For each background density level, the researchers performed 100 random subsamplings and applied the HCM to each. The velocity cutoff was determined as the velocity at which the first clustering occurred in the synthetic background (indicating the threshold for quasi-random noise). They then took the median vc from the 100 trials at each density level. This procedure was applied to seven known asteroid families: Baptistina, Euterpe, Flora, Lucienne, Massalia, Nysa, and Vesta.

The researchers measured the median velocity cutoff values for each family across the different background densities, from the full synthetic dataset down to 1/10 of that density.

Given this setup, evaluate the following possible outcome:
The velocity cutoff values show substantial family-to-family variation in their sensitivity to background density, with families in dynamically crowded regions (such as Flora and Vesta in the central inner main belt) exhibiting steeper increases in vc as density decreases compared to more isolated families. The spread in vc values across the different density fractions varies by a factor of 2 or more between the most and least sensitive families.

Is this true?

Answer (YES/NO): NO